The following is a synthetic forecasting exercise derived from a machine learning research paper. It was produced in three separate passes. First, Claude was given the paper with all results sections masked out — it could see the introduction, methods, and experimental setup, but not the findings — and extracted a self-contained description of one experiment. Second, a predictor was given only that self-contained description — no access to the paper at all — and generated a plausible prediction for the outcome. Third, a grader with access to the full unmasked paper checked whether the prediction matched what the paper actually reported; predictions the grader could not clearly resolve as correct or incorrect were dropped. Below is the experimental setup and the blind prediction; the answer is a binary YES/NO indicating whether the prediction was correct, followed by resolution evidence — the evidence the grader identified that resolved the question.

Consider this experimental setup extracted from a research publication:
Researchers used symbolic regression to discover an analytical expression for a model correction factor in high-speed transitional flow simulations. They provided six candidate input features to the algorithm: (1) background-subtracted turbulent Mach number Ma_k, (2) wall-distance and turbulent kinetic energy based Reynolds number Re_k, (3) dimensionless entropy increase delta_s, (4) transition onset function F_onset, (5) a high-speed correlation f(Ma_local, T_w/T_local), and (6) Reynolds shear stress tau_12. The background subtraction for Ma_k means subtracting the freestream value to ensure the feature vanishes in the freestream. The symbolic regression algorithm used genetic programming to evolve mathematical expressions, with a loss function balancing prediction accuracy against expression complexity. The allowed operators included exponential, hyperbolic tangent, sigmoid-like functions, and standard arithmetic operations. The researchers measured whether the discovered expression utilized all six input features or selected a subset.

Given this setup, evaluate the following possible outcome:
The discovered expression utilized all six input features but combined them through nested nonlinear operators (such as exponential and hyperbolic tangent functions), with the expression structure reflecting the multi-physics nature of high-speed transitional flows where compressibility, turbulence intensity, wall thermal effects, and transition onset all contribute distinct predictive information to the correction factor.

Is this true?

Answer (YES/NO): NO